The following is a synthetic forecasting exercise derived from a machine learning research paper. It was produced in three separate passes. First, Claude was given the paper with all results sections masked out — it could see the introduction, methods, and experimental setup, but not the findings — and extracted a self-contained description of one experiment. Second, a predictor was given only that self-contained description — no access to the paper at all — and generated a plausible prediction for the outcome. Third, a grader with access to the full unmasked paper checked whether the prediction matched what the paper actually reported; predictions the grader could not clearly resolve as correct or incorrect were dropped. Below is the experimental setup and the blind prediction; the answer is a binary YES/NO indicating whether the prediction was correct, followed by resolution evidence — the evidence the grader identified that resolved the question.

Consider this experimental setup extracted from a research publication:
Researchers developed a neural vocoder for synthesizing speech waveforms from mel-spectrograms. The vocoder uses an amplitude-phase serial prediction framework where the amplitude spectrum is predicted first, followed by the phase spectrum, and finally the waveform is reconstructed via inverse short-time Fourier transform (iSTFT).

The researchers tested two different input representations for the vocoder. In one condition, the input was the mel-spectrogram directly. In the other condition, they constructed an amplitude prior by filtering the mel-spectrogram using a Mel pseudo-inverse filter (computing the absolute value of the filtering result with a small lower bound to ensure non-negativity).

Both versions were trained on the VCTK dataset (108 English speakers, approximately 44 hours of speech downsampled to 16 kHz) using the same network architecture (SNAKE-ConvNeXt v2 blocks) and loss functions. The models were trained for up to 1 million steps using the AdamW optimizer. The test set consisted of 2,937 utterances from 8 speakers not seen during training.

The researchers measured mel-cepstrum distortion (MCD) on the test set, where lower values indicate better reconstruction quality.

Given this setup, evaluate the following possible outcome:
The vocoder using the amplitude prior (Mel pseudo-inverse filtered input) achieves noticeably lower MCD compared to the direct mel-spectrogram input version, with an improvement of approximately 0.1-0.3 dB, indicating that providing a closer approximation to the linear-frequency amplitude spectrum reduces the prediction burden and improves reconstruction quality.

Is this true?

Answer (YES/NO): NO